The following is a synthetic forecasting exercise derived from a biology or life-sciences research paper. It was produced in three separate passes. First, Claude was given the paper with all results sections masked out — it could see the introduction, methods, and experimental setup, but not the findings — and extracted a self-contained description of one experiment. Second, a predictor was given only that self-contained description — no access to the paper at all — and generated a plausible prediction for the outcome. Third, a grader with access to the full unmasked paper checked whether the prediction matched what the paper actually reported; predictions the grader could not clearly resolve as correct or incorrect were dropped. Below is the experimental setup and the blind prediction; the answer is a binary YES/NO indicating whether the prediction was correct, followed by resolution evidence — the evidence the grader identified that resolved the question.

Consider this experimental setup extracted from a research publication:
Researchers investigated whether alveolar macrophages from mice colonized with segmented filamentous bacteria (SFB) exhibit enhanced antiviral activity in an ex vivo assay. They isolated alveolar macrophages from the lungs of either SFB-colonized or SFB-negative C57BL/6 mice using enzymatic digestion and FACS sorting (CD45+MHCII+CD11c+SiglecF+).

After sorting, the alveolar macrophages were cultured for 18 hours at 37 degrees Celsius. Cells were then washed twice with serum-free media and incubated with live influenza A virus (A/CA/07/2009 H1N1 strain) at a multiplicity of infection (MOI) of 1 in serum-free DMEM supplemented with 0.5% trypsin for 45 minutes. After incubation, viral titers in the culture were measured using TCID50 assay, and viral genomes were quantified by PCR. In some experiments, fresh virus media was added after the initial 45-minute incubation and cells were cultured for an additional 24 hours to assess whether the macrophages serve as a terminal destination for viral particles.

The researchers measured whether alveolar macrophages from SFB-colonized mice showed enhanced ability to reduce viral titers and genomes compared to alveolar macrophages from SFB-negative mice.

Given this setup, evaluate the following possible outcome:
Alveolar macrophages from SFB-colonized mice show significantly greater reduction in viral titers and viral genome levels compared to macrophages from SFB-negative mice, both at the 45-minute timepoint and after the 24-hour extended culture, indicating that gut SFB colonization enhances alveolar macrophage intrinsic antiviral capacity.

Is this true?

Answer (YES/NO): NO